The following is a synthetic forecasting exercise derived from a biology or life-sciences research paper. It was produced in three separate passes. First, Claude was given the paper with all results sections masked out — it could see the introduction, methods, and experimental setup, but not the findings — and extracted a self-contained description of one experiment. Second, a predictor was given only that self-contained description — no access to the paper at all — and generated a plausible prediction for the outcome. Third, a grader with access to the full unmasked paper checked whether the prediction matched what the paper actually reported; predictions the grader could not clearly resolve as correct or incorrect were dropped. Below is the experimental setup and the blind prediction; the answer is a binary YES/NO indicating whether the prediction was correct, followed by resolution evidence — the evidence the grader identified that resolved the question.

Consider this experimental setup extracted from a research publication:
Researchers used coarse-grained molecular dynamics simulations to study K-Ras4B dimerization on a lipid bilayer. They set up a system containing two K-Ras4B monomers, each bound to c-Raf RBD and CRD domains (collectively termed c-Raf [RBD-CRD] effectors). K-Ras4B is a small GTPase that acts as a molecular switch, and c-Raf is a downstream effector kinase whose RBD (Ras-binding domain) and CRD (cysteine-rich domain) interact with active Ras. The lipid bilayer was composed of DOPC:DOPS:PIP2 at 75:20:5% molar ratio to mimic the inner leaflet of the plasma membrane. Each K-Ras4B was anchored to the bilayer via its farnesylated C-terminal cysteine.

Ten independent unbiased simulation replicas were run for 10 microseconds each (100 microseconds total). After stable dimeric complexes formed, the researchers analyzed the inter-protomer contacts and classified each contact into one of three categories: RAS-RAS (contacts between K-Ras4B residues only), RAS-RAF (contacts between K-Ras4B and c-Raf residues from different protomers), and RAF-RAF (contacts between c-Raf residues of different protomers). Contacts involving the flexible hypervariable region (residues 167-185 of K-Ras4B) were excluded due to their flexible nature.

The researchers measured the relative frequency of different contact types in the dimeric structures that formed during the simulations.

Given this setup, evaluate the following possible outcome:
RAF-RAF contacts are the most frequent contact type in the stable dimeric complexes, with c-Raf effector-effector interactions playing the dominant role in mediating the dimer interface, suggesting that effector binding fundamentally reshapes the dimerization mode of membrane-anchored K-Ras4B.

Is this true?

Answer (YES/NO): NO